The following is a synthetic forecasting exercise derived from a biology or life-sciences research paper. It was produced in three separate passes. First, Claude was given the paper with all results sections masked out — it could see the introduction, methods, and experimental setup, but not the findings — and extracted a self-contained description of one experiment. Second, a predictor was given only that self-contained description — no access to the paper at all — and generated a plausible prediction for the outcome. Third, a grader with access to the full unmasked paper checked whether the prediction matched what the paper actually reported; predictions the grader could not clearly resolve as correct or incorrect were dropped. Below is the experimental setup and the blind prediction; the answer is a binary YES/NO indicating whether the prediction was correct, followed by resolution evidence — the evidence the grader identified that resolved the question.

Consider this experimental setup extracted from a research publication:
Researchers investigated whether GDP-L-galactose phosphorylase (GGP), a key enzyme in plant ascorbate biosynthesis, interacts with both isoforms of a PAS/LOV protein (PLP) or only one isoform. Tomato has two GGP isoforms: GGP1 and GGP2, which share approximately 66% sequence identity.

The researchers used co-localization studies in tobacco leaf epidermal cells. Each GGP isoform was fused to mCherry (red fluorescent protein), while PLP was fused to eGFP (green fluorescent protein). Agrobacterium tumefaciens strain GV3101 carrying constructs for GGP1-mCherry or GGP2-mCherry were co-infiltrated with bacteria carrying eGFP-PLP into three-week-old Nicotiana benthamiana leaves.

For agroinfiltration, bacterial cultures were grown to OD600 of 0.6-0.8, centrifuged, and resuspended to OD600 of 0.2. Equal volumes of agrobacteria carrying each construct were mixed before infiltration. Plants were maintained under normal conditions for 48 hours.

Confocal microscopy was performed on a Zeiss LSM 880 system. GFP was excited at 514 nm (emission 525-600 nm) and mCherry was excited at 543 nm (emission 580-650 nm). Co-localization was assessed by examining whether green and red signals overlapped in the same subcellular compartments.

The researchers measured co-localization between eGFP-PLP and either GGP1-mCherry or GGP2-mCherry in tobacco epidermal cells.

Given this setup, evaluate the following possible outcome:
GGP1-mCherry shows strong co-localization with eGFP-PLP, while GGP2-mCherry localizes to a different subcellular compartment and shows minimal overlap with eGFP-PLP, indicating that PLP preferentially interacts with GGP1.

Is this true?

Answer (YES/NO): NO